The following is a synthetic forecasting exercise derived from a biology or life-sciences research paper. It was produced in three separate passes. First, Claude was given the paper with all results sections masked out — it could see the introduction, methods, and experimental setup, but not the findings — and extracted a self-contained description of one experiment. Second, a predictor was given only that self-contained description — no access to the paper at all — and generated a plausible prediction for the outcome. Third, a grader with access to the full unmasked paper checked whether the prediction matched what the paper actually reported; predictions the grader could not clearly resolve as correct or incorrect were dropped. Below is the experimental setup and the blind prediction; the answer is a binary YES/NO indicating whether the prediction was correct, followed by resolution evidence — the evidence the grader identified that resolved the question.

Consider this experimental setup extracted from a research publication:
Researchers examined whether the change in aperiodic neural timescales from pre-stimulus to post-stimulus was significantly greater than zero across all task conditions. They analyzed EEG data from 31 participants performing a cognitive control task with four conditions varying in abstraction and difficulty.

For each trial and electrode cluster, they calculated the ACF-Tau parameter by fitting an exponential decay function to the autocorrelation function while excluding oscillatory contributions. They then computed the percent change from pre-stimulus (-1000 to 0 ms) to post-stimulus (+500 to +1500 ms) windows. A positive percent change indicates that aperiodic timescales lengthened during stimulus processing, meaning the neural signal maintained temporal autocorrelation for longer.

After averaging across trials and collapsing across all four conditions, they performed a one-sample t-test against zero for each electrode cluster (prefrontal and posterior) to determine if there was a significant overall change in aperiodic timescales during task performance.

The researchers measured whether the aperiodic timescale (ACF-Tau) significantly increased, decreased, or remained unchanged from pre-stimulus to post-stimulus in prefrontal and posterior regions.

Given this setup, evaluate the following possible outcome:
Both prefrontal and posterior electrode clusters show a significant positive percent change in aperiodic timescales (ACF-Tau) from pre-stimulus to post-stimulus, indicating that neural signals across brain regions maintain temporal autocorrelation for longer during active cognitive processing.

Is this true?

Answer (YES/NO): YES